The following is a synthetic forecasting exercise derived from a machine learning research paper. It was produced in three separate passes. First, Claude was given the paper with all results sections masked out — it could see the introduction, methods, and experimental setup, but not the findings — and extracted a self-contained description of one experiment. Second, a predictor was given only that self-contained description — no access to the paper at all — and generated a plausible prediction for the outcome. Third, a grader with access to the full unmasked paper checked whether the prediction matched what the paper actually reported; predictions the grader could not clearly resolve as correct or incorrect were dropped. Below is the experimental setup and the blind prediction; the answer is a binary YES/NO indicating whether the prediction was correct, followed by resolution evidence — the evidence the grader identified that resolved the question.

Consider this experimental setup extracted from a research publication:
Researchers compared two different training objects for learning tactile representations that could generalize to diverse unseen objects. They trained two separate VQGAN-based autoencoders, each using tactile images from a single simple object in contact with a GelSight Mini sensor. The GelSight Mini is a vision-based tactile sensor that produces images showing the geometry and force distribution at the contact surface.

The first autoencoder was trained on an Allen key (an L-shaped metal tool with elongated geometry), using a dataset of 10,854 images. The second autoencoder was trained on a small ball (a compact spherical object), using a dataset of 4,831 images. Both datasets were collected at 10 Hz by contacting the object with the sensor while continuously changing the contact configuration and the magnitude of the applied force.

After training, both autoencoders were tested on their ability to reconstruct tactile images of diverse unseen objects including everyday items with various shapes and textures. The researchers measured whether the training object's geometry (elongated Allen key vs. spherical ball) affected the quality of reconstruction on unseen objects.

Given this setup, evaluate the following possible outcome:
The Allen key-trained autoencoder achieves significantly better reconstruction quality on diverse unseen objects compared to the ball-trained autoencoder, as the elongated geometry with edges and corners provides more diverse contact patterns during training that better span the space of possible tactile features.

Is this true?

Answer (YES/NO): YES